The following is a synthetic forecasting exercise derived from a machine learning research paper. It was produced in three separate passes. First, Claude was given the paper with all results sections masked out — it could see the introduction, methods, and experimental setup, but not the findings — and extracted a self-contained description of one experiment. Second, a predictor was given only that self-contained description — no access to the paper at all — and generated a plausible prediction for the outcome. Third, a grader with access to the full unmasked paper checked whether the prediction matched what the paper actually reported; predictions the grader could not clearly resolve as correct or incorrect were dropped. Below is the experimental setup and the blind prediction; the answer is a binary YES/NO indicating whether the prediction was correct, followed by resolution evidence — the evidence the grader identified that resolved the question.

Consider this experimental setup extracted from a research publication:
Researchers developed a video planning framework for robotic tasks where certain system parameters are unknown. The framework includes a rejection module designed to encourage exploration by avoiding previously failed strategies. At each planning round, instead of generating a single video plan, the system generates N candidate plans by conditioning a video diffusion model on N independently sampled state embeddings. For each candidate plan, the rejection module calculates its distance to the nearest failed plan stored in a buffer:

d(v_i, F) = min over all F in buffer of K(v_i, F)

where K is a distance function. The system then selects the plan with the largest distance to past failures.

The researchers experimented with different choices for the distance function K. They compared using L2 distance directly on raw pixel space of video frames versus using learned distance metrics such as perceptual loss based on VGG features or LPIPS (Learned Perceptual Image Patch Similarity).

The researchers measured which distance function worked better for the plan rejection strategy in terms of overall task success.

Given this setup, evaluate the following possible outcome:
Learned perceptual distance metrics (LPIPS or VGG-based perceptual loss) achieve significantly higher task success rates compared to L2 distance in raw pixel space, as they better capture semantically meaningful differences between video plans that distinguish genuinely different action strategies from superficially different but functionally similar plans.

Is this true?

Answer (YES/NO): NO